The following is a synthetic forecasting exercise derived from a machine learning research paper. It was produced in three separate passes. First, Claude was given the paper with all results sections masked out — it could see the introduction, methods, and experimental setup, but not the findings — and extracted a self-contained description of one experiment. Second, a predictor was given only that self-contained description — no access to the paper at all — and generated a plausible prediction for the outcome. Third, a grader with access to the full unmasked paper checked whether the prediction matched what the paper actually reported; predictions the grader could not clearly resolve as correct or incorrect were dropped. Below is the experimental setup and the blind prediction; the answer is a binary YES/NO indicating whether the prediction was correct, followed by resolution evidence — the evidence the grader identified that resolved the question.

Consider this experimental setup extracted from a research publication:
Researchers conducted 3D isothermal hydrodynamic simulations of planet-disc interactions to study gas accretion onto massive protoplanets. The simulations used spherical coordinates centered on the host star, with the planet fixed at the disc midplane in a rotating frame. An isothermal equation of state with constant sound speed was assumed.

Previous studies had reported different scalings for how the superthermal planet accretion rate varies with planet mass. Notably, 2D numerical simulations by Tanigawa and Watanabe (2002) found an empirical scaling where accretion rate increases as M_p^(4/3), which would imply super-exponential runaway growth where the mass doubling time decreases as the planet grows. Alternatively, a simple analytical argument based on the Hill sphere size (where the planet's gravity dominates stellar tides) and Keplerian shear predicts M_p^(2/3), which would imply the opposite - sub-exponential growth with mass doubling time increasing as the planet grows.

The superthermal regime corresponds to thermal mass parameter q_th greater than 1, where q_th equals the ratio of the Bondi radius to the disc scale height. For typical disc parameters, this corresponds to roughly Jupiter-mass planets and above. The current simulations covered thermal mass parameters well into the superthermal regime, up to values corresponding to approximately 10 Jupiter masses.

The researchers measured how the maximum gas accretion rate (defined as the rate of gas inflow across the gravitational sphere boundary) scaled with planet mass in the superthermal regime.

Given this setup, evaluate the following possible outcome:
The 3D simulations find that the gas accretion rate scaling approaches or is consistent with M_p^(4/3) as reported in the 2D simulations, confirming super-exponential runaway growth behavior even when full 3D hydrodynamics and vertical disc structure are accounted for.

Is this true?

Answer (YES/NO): NO